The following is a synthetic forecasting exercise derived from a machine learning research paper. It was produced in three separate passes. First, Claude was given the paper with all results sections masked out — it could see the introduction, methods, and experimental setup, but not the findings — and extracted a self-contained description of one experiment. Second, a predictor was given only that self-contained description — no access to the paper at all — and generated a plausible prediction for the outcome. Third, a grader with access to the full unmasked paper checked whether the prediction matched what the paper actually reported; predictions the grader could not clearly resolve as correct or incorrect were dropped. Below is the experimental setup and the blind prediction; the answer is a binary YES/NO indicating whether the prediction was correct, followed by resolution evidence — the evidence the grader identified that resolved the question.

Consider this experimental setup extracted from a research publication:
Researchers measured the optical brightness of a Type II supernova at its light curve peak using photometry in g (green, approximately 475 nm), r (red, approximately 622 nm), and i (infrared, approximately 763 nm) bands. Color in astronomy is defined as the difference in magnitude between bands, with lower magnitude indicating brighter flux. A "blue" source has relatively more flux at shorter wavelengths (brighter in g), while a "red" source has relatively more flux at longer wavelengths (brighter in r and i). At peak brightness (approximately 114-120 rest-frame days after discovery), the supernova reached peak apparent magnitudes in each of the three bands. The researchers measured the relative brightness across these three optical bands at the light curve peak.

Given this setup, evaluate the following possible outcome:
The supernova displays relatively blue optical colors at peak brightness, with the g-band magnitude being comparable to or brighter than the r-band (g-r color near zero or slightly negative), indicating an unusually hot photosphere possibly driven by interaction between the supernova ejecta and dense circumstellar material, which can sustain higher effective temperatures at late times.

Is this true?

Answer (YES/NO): NO